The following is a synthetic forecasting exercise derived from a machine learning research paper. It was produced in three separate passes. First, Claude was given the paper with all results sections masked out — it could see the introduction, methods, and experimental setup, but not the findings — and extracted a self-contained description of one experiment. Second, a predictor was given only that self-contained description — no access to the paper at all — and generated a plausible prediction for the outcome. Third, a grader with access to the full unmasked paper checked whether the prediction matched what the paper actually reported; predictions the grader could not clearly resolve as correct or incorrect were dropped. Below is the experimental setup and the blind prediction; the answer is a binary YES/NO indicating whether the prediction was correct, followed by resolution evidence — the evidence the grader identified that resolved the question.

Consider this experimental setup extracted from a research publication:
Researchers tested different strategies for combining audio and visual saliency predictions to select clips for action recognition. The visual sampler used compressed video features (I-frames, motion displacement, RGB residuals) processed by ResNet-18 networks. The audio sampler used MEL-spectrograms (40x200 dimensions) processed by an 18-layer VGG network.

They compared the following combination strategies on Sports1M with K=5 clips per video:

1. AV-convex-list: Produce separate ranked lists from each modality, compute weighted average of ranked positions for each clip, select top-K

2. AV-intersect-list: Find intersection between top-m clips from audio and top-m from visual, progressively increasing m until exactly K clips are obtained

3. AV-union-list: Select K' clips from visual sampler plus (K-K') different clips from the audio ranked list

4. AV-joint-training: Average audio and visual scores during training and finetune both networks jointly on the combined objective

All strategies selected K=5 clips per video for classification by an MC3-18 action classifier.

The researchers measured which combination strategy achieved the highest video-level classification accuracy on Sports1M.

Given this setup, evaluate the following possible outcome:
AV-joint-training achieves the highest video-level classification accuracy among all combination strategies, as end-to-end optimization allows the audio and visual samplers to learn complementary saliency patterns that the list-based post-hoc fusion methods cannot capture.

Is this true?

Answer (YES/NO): NO